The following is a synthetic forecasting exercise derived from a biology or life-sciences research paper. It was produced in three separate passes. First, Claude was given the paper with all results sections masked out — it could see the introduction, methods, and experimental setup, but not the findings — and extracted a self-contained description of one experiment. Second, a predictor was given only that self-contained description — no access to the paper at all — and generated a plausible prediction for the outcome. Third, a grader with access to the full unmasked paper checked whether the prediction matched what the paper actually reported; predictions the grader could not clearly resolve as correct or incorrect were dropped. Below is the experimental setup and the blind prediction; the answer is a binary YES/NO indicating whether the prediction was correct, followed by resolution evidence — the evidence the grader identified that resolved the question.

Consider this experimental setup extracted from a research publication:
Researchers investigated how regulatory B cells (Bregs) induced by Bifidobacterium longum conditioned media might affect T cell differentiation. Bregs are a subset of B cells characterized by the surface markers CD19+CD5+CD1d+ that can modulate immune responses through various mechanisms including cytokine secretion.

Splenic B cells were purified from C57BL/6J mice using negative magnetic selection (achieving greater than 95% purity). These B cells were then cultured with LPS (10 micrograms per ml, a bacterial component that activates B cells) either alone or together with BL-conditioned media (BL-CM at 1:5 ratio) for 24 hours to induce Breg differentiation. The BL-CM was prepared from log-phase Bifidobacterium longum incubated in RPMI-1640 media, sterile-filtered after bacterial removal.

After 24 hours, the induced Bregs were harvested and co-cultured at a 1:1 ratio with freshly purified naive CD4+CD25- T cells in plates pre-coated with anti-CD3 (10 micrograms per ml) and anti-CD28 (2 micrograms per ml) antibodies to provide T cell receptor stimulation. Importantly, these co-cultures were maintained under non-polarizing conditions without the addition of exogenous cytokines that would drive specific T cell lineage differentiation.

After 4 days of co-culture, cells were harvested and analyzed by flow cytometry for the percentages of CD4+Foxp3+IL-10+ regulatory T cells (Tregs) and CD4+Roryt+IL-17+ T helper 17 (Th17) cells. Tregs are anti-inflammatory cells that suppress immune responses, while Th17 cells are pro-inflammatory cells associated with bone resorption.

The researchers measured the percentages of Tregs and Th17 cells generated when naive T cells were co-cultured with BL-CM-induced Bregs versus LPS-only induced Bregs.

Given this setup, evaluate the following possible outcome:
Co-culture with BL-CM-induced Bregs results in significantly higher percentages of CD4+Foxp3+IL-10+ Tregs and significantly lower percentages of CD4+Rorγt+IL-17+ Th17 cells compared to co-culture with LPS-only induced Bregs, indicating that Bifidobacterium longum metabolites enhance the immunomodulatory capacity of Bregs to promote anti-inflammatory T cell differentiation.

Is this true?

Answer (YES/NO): YES